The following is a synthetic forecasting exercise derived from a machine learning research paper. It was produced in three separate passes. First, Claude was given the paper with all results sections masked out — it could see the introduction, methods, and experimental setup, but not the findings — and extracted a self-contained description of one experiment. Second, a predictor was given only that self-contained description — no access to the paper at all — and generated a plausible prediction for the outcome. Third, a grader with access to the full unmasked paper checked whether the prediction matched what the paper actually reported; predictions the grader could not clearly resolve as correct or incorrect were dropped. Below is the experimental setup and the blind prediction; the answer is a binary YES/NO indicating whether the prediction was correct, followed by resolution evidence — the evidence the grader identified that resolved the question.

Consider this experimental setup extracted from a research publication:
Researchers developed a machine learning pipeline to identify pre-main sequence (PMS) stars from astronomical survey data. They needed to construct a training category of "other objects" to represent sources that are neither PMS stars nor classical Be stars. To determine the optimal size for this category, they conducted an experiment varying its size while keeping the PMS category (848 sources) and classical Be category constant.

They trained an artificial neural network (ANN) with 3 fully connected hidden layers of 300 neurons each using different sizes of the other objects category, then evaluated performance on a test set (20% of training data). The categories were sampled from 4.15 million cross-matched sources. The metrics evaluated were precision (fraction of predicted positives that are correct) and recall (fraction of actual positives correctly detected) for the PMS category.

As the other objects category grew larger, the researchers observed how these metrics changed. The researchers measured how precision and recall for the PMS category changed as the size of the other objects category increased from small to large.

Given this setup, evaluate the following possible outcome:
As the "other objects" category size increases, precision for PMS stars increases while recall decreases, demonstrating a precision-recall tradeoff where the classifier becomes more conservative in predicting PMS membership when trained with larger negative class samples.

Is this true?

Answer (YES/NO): NO